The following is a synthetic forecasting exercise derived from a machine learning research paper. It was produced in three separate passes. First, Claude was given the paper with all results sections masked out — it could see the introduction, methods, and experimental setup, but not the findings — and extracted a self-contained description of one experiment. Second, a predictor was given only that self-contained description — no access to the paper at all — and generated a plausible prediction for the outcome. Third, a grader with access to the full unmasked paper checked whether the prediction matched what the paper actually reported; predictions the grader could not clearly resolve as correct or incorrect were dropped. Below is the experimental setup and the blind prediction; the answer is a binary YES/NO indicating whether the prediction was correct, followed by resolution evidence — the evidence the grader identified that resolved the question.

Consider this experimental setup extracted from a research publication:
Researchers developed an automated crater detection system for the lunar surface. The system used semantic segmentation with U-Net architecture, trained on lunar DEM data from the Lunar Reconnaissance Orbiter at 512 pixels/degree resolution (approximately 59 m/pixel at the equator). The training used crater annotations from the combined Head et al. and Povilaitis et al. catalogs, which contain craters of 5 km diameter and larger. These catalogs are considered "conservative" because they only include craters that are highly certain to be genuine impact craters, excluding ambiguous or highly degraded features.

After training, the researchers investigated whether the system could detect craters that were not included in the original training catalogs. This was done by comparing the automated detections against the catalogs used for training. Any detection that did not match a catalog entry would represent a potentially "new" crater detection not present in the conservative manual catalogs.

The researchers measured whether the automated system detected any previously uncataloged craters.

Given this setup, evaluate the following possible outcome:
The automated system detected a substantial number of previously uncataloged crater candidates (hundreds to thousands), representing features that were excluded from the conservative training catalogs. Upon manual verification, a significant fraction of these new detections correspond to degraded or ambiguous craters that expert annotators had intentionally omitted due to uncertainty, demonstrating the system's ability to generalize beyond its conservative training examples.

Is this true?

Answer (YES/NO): NO